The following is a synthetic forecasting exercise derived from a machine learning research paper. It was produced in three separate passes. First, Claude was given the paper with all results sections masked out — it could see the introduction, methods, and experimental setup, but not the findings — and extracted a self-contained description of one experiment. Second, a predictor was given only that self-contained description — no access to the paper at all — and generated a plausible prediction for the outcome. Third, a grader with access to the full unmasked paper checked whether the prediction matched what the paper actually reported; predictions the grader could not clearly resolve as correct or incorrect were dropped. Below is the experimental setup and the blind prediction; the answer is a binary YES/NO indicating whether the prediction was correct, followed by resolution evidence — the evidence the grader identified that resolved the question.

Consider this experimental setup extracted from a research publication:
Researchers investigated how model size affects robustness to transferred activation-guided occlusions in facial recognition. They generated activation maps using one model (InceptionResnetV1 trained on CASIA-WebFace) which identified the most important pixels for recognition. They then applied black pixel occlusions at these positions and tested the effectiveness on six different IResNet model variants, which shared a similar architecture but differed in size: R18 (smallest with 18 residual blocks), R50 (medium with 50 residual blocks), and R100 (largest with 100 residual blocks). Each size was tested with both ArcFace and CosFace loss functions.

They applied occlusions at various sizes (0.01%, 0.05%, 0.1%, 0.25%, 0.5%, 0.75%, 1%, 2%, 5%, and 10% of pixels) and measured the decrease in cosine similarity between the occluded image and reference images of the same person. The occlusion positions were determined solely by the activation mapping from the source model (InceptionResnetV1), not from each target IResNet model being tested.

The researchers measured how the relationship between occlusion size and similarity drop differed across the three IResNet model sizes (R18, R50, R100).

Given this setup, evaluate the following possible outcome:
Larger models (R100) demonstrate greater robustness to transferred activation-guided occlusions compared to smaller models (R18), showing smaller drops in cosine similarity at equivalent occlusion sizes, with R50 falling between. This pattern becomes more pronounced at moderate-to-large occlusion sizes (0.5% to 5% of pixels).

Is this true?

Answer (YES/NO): NO